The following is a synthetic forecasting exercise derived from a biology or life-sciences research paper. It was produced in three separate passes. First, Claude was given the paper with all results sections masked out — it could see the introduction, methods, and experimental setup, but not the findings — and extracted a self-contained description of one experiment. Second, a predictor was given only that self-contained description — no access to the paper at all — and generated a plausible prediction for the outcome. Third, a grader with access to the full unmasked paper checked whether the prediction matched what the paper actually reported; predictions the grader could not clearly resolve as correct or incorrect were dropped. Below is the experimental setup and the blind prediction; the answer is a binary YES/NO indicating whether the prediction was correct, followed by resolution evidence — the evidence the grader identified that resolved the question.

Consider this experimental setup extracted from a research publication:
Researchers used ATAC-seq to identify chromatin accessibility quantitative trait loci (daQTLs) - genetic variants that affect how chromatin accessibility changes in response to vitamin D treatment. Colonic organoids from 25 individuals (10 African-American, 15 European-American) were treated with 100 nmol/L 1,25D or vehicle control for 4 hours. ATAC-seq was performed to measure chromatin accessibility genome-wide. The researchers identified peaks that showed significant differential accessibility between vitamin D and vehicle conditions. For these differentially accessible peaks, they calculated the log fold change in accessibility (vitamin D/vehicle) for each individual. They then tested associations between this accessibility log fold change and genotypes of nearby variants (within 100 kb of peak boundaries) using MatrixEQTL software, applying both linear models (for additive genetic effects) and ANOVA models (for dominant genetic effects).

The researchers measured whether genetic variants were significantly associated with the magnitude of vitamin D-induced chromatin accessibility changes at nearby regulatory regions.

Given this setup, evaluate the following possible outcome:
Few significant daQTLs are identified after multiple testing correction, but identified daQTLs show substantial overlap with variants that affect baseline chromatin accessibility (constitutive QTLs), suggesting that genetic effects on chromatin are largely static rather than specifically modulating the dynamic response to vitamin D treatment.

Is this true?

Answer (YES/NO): NO